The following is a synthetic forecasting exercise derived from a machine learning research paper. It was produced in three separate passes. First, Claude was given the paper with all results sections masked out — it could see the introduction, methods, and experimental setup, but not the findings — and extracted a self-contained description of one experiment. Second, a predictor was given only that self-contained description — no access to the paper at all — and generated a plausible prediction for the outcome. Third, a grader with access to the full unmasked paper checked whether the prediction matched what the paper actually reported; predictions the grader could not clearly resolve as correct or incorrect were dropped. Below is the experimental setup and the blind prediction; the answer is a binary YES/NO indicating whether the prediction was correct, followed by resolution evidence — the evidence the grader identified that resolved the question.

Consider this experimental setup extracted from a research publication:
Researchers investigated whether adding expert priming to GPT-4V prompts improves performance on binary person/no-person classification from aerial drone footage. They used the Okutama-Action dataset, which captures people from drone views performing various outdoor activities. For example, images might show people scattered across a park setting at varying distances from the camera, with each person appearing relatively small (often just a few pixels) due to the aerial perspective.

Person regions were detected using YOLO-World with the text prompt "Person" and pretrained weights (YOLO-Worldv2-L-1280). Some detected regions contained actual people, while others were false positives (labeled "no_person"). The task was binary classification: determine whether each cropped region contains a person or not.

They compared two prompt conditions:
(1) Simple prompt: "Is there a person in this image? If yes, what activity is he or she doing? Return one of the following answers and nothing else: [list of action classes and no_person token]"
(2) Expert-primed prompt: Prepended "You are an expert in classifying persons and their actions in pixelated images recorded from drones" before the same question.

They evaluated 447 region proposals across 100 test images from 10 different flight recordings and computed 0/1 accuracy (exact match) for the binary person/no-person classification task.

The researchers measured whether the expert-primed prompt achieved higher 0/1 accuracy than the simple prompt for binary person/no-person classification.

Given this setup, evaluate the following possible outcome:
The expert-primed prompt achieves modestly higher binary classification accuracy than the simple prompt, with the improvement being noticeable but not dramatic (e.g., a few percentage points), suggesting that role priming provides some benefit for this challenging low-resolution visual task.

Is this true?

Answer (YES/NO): NO